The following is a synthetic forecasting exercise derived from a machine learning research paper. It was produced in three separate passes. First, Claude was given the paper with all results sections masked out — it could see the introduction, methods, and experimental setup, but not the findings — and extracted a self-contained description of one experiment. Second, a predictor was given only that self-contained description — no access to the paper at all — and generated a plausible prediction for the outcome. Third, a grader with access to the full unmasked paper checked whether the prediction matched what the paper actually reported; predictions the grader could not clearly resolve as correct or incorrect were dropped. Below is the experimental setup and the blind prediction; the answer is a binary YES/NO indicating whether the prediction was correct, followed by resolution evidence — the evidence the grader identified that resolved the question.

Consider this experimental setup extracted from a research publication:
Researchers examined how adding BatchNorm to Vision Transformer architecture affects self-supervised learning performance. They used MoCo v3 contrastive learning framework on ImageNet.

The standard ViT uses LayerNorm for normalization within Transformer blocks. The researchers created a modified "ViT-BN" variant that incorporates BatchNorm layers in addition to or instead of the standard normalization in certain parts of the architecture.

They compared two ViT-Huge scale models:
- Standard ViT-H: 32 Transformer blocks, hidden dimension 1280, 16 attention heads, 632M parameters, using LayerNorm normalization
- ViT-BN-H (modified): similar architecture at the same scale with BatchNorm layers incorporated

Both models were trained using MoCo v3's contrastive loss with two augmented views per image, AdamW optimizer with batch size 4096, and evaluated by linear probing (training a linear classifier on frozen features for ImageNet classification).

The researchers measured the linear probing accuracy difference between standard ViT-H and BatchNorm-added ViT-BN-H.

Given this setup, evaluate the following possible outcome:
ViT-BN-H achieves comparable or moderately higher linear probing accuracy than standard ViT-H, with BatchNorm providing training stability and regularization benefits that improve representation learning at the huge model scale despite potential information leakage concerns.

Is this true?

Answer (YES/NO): YES